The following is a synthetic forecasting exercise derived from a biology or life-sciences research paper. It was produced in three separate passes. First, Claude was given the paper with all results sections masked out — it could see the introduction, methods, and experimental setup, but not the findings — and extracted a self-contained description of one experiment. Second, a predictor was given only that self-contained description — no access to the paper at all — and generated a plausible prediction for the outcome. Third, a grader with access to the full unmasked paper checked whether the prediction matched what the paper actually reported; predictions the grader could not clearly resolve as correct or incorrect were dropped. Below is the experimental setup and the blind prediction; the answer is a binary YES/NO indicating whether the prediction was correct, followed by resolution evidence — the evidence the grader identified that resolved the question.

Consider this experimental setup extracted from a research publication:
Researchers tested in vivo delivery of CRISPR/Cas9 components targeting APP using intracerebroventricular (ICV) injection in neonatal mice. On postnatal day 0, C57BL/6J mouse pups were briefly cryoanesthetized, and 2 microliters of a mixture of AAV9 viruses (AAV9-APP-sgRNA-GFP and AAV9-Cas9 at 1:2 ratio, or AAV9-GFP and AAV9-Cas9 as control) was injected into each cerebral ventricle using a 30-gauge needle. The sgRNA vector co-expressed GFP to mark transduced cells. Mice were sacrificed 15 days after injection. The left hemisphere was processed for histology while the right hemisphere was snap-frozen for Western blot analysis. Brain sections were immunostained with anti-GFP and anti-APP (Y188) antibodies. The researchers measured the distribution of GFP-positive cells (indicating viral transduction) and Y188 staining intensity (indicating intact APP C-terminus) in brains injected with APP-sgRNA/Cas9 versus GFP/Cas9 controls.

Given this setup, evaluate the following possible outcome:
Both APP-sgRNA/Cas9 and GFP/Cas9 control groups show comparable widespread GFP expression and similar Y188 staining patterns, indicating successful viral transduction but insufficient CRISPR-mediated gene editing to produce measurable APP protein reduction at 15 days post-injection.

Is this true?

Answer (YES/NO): NO